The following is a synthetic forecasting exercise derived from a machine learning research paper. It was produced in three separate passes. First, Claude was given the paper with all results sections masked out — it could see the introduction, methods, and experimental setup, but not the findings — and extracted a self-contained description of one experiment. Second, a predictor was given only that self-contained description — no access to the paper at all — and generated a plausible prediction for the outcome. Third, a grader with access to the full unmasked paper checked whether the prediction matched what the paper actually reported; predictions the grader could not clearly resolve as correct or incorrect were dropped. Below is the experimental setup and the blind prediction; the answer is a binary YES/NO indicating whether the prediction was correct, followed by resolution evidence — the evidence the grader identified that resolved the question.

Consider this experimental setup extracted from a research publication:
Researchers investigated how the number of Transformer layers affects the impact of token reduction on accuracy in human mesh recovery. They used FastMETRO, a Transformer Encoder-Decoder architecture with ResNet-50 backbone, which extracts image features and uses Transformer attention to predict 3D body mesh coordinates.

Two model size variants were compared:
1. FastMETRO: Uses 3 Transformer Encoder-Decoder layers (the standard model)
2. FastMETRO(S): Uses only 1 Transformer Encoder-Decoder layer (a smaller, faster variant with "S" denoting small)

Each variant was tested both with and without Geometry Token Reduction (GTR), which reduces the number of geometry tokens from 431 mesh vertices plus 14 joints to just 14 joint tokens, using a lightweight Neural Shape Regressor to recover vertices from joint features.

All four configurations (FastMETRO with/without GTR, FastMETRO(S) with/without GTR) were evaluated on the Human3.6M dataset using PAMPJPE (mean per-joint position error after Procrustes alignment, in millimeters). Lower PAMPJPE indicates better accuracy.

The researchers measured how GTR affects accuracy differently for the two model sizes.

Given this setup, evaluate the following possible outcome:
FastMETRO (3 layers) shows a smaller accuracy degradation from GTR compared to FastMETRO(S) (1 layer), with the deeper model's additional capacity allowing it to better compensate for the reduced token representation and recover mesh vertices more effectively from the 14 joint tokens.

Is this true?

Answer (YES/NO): NO